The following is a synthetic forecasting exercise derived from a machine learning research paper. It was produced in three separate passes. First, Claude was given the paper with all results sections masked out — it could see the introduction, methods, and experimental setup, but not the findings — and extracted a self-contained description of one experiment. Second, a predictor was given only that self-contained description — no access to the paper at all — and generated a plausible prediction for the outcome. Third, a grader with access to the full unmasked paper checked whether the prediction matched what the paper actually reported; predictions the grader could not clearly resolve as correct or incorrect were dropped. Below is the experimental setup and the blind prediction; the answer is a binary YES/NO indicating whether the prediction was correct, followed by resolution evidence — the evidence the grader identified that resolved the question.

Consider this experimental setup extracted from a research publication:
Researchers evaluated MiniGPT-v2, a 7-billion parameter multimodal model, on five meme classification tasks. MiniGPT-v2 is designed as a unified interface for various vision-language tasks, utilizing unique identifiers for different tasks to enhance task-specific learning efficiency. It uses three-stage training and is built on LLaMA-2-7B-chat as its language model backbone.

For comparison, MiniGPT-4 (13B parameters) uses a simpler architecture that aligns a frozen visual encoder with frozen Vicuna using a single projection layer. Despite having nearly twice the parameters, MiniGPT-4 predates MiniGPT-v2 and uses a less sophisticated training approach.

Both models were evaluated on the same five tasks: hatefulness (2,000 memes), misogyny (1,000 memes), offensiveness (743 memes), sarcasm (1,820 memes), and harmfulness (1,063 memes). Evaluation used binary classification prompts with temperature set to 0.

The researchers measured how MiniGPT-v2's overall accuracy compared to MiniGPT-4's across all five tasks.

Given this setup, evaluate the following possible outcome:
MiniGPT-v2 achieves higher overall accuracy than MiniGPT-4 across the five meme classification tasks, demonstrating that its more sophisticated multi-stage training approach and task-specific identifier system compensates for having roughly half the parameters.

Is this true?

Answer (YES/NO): YES